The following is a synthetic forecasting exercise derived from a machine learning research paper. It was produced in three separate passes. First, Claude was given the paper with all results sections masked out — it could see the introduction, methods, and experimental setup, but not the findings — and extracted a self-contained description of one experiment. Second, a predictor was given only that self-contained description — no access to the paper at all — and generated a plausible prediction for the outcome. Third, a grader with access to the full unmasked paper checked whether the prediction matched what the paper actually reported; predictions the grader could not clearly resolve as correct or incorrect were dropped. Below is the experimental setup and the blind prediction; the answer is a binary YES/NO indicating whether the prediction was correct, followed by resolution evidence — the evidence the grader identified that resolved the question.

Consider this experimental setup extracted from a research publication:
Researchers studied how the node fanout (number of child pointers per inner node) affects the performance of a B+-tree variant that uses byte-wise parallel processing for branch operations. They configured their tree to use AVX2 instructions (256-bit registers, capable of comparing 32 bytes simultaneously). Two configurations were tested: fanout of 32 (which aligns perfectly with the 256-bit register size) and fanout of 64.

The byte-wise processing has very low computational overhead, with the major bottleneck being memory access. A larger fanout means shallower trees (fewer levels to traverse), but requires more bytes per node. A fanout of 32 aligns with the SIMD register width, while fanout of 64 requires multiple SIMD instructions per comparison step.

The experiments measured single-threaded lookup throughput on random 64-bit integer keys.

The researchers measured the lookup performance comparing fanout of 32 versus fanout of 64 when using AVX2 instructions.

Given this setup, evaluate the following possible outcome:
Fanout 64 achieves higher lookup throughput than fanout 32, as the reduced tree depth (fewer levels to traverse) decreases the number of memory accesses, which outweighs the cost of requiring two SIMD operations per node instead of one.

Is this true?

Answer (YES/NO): YES